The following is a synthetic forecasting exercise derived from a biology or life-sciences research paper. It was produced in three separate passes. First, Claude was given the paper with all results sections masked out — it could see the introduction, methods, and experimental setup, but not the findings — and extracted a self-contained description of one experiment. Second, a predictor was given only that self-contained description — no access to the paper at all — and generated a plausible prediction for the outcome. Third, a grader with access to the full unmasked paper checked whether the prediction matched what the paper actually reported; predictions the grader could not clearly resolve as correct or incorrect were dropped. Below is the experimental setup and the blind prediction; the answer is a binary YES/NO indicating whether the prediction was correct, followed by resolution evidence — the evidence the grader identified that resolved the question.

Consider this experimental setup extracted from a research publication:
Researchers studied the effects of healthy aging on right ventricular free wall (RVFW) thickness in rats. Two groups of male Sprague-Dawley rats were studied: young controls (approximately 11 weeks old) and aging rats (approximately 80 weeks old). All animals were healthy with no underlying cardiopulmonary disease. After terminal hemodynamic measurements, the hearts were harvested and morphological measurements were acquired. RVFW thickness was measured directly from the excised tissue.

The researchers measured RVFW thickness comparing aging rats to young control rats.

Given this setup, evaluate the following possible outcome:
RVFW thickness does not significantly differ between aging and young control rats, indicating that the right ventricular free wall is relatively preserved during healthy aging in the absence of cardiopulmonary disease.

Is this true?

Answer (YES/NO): NO